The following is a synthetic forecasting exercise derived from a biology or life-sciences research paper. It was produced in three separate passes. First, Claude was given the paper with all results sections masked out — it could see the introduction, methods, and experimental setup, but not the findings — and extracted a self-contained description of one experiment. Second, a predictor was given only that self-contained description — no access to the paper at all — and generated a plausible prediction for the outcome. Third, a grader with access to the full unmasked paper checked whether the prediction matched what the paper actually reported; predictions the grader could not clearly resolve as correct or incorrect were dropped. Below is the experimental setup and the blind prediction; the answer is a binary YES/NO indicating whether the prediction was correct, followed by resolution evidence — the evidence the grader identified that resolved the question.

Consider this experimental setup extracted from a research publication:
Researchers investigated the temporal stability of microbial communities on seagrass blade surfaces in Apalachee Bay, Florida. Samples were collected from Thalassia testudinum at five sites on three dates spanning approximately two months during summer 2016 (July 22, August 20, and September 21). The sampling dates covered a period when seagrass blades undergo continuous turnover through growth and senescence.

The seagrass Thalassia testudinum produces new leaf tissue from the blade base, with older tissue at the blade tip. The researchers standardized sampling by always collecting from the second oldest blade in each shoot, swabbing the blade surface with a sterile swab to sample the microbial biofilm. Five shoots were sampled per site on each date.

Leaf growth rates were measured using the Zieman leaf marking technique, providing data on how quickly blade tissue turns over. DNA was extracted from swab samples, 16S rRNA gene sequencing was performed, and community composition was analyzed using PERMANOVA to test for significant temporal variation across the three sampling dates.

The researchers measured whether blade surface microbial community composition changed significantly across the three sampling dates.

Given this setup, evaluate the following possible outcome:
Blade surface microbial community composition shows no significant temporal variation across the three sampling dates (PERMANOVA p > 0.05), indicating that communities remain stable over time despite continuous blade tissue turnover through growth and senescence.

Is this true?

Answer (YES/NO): NO